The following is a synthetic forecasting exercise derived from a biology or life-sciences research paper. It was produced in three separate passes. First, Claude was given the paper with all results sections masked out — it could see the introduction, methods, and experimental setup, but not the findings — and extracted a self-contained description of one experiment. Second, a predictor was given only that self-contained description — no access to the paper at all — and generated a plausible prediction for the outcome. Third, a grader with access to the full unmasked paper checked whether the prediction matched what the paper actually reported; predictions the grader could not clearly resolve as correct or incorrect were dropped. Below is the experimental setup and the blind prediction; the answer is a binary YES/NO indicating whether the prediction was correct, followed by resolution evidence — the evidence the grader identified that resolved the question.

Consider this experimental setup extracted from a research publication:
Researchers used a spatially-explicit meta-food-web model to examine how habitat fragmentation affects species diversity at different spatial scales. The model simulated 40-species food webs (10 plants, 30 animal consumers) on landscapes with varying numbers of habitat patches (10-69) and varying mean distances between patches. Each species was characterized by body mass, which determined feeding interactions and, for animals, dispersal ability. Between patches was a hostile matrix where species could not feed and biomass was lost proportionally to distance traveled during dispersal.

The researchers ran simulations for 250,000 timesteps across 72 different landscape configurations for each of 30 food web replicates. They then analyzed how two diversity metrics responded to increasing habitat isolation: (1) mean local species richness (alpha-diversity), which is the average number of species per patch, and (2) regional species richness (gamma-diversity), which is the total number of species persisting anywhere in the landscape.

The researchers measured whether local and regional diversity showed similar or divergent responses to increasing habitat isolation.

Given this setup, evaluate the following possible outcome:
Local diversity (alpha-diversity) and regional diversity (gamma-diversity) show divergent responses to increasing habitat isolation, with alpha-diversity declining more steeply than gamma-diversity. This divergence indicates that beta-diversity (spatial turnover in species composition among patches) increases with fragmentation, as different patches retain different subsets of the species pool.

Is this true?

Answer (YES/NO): NO